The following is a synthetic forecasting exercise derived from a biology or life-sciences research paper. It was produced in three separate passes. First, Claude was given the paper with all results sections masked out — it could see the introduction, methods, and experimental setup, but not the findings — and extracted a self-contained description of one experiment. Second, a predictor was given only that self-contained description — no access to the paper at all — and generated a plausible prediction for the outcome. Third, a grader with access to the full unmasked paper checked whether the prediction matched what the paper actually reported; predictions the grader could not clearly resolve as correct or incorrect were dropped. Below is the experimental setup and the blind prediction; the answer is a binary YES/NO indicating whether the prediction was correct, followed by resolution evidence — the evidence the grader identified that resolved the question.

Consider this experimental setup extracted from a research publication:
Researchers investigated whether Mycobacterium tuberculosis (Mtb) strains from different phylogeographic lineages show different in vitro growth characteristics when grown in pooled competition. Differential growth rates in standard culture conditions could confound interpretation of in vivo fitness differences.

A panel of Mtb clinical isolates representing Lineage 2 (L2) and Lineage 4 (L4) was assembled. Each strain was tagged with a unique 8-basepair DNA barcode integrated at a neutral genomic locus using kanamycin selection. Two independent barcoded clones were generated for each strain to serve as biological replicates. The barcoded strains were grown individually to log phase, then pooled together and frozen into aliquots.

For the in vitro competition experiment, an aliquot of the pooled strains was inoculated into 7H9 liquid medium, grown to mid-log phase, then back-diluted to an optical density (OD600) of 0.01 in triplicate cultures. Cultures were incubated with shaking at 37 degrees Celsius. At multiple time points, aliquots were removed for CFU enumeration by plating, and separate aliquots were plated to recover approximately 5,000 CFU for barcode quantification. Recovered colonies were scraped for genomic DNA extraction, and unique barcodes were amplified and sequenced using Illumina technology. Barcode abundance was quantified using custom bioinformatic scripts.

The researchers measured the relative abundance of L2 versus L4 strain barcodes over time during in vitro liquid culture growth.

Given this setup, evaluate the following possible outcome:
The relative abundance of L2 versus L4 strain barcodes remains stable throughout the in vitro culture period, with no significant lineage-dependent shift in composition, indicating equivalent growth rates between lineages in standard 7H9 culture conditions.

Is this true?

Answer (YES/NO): YES